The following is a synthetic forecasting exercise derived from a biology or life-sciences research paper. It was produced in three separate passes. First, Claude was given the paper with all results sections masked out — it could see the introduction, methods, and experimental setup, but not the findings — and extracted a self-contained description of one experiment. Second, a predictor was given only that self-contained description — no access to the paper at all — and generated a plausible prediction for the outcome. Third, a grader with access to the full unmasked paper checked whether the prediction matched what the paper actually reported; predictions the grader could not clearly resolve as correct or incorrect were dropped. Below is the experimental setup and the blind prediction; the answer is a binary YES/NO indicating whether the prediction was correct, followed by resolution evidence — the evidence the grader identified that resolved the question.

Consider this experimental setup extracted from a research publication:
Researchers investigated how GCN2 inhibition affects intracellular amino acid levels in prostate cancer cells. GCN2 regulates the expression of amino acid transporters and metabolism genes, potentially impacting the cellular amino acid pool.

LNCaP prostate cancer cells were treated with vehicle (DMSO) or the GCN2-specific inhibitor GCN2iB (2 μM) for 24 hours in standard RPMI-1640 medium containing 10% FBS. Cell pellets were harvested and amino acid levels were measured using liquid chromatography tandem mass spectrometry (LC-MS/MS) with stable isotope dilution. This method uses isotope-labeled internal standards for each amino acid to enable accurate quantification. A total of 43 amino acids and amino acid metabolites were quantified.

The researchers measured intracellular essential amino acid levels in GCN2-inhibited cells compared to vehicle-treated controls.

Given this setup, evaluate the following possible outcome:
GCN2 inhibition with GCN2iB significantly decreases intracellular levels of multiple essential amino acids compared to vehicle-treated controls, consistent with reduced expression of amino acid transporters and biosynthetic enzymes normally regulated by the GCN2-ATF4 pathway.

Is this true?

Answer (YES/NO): YES